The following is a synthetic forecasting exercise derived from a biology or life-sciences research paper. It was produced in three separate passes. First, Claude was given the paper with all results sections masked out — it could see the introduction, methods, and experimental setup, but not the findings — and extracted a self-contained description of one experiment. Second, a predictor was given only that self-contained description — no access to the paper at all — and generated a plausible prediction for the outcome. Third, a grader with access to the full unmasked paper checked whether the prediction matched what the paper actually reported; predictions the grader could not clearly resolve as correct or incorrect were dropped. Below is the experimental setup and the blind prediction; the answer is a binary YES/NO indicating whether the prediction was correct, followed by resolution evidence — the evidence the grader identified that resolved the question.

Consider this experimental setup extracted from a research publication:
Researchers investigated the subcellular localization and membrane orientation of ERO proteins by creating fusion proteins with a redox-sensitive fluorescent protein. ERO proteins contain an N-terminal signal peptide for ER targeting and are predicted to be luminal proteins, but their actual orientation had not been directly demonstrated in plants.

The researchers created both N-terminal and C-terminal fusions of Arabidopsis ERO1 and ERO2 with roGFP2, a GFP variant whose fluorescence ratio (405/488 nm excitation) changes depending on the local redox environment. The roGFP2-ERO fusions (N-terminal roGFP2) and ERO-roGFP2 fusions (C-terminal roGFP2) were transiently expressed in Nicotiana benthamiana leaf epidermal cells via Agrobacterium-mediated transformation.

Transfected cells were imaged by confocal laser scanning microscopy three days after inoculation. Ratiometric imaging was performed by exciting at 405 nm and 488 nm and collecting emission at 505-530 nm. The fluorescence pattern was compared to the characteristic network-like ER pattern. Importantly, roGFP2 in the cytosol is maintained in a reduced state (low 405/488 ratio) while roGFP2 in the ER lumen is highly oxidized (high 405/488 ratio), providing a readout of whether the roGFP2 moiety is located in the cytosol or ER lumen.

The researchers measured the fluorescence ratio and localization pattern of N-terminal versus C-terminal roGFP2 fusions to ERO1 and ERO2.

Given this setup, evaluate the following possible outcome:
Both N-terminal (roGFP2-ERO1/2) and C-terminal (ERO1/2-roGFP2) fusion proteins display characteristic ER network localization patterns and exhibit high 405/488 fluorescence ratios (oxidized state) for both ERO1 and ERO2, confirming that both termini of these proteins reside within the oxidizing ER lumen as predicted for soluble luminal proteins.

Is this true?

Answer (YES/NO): NO